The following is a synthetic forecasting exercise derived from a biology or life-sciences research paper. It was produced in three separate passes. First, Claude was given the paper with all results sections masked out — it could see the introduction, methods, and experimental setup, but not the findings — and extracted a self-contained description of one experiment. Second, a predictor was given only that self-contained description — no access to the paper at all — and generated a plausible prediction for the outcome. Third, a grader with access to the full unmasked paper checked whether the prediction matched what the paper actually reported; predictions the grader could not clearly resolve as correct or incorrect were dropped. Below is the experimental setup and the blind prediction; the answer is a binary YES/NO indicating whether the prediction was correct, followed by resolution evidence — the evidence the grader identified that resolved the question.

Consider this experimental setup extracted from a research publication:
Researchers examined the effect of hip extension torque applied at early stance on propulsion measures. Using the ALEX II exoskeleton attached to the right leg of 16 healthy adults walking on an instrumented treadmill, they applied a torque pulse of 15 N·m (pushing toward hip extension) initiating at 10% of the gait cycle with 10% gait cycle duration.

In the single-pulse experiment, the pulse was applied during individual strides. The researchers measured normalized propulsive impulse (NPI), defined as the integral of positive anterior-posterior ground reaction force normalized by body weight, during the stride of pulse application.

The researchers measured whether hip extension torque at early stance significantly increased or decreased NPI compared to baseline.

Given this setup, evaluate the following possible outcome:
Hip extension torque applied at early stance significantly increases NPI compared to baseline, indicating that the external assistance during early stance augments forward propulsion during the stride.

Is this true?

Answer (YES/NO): YES